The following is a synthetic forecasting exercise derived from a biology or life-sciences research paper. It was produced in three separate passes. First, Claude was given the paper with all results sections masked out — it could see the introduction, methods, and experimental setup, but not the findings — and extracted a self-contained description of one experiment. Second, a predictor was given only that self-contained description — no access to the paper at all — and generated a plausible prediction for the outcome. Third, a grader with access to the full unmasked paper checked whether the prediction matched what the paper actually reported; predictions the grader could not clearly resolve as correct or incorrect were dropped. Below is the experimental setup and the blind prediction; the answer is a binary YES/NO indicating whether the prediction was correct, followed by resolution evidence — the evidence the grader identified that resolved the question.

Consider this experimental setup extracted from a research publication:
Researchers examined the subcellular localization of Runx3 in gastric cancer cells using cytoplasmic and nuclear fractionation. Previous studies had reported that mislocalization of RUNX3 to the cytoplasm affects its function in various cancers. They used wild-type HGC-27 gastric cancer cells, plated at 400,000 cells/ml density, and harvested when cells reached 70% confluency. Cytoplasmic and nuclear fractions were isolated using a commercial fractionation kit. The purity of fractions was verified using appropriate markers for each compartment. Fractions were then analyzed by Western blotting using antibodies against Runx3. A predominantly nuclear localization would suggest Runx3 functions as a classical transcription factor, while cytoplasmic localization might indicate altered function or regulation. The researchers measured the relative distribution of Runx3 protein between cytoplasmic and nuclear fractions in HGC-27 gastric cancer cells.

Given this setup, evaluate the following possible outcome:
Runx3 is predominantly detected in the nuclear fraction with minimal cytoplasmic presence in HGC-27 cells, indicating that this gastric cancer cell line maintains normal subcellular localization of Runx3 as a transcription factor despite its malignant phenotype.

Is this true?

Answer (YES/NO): YES